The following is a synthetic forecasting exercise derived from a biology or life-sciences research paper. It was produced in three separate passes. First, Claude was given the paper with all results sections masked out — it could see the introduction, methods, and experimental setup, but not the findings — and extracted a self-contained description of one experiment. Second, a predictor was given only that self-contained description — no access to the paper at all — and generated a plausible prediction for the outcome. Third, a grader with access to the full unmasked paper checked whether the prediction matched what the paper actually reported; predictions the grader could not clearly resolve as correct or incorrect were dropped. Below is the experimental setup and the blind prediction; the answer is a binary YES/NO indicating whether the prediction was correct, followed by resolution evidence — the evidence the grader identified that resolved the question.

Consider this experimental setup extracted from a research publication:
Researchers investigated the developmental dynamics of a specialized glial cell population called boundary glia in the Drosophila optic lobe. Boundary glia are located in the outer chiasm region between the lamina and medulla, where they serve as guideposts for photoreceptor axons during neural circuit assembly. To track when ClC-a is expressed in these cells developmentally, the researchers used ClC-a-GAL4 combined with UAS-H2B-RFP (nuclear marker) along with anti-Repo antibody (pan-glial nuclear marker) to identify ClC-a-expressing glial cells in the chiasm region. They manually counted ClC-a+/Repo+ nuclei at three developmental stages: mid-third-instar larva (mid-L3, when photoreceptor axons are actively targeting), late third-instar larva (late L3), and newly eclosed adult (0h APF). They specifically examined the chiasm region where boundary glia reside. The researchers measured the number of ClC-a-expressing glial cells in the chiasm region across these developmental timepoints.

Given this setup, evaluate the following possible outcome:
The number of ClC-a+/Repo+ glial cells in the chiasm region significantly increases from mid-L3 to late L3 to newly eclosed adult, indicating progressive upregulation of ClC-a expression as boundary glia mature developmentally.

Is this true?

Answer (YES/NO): NO